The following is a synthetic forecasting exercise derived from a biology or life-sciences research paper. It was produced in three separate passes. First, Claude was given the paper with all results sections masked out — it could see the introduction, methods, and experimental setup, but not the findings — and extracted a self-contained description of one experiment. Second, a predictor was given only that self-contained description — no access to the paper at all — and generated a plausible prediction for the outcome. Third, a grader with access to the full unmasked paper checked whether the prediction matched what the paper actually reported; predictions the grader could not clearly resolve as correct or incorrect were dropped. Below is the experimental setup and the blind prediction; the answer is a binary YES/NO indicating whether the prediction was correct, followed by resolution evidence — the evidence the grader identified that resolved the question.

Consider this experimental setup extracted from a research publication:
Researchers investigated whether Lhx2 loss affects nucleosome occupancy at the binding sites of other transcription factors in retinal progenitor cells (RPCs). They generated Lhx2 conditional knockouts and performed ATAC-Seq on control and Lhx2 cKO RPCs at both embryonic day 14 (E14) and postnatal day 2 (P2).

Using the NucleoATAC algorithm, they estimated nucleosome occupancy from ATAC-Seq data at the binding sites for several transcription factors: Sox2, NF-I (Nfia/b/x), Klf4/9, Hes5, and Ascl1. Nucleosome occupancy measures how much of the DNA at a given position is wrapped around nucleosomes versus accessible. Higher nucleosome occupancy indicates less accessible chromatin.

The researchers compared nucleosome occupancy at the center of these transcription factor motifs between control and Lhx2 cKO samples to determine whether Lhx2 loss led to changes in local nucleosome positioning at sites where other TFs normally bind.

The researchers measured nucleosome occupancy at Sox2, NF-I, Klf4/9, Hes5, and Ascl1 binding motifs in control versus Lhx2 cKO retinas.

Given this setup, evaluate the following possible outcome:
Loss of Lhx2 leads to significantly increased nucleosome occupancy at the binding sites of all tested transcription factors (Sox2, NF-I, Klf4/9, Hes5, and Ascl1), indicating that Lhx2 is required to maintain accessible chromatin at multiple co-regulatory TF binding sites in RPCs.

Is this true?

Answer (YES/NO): NO